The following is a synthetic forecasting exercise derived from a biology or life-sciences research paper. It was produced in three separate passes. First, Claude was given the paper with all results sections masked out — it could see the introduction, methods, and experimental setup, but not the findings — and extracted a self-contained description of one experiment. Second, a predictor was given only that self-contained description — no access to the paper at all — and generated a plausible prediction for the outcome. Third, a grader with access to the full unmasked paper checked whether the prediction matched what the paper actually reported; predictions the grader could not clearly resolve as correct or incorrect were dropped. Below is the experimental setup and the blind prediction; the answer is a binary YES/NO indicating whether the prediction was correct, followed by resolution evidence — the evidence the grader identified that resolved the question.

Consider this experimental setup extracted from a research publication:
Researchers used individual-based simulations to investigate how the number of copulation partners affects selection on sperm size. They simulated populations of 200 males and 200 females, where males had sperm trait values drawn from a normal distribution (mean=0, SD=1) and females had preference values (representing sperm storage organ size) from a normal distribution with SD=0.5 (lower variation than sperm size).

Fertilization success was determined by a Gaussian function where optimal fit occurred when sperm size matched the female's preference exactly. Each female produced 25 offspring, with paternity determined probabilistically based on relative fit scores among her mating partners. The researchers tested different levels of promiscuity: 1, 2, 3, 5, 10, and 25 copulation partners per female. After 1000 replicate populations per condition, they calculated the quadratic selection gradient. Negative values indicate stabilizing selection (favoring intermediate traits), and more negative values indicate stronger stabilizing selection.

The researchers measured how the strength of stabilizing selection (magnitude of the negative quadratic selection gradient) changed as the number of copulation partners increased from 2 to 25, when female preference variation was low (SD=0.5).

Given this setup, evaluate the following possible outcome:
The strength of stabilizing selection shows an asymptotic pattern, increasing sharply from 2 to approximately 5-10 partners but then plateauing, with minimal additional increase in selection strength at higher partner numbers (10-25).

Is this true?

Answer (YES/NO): YES